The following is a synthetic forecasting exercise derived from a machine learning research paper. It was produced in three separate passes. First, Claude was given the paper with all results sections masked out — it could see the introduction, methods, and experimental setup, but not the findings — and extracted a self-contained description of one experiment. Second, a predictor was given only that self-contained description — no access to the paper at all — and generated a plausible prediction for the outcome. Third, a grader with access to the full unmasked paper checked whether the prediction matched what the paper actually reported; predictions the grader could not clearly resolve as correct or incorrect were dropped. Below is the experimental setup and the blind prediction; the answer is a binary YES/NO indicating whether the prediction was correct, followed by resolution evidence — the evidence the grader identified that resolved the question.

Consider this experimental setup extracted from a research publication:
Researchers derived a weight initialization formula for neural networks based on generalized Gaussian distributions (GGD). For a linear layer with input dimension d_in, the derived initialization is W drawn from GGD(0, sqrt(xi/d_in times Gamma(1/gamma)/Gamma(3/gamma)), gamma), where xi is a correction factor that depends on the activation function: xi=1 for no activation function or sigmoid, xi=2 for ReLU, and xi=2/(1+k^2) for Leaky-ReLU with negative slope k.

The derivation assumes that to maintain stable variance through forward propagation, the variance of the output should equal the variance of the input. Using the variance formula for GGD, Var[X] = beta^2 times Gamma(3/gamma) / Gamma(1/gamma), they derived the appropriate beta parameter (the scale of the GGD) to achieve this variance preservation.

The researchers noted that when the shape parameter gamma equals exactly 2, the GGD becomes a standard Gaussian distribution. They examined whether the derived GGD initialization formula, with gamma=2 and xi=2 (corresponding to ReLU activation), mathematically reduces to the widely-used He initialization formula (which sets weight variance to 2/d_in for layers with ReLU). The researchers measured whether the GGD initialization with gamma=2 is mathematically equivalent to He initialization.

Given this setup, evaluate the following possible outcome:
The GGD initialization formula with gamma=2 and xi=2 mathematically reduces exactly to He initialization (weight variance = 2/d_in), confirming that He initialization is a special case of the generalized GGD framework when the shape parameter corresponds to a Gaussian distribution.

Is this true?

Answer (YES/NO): YES